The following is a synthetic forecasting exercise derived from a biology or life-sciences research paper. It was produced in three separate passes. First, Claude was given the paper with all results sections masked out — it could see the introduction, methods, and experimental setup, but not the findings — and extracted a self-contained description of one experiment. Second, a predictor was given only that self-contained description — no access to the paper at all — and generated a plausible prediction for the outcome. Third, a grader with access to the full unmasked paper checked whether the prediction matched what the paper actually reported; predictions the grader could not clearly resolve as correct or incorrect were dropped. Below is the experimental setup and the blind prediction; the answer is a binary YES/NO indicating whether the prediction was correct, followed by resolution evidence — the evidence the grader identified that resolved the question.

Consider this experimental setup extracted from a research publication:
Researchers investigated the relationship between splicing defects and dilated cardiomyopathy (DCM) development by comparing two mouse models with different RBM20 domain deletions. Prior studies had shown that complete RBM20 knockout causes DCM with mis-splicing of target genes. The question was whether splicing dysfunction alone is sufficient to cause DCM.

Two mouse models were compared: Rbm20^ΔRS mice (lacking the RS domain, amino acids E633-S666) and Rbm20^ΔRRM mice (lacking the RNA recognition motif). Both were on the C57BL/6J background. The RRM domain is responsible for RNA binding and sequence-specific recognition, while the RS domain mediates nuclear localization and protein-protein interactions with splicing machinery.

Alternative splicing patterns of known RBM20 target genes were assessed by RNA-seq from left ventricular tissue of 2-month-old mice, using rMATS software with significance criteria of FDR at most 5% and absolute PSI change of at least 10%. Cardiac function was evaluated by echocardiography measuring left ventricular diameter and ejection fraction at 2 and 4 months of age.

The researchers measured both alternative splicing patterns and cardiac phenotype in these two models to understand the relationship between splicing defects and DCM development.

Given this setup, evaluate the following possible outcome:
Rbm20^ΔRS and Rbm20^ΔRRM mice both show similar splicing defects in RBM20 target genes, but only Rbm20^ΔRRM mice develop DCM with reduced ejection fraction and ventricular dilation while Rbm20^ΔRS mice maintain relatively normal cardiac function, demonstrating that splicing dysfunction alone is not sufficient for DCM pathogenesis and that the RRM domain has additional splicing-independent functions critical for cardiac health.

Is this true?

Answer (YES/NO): NO